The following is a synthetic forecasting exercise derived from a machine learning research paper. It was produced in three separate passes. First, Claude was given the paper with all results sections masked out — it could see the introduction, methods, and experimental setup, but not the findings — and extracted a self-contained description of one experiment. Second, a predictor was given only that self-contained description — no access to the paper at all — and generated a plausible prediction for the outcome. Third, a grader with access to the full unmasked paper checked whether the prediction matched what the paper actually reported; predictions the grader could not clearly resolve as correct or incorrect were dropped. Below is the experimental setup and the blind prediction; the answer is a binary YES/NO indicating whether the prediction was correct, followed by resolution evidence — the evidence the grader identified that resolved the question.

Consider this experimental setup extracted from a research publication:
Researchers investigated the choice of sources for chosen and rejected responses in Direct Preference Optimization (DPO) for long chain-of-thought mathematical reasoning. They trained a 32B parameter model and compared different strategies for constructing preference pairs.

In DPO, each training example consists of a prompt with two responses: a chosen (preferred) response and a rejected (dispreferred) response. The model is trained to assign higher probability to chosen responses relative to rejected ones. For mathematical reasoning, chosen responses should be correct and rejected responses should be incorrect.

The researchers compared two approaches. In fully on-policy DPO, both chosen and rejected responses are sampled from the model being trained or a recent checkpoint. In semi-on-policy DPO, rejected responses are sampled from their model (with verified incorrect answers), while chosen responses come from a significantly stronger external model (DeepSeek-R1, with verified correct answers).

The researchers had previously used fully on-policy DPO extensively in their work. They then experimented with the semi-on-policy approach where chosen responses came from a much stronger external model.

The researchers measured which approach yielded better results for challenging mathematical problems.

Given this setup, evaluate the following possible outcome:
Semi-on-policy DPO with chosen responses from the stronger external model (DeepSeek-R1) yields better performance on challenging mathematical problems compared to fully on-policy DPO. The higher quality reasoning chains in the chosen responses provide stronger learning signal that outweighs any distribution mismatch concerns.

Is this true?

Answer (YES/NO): YES